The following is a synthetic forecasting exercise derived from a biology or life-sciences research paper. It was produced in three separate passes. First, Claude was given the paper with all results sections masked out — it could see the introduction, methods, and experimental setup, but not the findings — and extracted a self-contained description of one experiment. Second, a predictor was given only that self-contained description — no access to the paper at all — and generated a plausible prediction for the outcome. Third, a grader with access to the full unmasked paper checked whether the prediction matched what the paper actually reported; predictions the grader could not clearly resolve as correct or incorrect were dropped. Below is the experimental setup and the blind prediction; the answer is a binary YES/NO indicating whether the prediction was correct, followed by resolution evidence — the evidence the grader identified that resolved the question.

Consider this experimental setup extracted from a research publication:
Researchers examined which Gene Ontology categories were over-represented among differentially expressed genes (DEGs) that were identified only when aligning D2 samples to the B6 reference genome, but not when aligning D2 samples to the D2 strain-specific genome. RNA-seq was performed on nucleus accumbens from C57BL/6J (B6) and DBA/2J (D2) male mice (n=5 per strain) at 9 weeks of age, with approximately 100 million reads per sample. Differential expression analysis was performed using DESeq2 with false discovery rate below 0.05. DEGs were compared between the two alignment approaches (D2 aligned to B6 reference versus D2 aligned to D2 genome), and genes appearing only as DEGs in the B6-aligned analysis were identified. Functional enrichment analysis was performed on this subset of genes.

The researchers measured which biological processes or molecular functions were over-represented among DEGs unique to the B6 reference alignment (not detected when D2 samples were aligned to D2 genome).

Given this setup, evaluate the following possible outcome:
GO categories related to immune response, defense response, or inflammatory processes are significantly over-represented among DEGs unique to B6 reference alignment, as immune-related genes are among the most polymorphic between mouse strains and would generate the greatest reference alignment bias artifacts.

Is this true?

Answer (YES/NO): NO